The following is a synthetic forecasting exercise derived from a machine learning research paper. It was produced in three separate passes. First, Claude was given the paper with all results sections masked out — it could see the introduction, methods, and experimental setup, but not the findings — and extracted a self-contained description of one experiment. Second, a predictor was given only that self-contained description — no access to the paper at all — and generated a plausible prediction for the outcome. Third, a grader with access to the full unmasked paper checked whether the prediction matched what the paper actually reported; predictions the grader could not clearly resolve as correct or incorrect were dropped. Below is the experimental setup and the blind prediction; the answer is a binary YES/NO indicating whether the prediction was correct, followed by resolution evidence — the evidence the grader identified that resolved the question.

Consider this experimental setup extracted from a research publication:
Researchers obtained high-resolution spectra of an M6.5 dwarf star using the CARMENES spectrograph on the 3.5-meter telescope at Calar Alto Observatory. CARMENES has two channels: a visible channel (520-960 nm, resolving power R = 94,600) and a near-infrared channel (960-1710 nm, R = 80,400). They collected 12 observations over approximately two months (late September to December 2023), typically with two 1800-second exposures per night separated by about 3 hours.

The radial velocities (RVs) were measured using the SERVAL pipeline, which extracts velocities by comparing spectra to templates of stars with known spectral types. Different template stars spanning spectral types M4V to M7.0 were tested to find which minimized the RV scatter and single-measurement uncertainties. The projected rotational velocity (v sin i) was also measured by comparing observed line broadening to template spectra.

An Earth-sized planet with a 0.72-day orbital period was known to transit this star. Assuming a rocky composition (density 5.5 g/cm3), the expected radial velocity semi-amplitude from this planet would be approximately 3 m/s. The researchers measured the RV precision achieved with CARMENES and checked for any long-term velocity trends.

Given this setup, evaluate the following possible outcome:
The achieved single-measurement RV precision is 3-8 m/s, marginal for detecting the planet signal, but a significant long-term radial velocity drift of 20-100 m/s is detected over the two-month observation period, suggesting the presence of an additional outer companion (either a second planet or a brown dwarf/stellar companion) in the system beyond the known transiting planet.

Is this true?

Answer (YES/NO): NO